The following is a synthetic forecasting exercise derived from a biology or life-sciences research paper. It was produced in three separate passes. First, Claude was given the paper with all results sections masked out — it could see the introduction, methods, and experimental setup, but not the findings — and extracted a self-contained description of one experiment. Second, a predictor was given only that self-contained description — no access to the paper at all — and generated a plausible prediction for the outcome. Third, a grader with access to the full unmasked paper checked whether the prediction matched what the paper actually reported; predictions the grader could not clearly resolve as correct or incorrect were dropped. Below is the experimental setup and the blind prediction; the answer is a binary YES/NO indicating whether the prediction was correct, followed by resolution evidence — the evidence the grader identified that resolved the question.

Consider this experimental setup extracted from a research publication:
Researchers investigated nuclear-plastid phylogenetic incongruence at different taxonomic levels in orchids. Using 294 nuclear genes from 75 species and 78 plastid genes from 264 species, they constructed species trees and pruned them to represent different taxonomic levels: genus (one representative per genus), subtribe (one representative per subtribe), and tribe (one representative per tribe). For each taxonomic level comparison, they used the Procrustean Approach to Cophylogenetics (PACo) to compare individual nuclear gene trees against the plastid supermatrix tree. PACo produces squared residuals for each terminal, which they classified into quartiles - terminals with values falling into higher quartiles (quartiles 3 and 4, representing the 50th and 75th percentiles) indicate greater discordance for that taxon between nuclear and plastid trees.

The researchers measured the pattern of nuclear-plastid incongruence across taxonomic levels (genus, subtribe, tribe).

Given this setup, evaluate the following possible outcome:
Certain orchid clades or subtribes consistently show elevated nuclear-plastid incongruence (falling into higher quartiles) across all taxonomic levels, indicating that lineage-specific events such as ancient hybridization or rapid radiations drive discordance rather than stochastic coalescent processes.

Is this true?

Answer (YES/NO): NO